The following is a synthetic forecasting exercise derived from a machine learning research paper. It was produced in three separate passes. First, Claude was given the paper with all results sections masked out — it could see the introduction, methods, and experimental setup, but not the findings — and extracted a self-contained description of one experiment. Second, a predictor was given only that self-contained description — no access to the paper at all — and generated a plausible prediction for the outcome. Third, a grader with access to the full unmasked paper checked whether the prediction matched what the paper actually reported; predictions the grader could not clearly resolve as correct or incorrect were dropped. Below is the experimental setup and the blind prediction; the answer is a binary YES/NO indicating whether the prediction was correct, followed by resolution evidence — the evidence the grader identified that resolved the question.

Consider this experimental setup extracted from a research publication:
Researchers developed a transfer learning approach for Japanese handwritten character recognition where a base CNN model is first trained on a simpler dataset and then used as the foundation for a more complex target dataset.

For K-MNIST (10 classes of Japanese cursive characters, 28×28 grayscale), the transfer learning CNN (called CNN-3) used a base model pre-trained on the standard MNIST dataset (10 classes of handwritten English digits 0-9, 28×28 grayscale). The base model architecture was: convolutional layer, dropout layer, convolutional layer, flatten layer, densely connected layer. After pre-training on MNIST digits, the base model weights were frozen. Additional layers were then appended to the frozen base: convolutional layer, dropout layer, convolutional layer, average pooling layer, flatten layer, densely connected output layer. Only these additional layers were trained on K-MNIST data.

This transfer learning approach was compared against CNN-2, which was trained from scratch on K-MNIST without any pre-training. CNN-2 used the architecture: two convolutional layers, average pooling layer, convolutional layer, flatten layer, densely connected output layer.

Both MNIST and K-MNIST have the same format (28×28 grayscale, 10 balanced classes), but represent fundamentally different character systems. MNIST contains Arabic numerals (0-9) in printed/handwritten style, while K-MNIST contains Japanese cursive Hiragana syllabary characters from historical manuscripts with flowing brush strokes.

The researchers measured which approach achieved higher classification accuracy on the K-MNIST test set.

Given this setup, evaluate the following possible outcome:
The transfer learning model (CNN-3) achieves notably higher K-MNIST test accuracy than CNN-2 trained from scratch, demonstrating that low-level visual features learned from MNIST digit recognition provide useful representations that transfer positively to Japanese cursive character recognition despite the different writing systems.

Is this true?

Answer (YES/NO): NO